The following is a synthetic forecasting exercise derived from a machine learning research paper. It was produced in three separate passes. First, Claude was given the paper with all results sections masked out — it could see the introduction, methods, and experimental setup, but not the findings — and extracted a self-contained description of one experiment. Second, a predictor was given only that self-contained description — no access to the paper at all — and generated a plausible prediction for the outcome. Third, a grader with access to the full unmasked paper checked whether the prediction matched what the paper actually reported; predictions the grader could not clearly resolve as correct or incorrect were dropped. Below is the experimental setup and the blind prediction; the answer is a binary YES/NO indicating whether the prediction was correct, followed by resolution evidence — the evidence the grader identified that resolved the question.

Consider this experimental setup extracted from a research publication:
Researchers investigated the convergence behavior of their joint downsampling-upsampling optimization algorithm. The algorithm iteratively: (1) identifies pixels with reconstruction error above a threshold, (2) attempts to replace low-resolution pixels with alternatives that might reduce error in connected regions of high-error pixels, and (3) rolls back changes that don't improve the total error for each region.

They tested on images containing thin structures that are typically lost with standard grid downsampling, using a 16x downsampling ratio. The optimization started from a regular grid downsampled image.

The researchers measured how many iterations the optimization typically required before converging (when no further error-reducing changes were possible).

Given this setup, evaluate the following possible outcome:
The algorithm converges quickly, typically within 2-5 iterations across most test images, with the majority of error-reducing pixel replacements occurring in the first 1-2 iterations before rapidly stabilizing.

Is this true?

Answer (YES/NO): NO